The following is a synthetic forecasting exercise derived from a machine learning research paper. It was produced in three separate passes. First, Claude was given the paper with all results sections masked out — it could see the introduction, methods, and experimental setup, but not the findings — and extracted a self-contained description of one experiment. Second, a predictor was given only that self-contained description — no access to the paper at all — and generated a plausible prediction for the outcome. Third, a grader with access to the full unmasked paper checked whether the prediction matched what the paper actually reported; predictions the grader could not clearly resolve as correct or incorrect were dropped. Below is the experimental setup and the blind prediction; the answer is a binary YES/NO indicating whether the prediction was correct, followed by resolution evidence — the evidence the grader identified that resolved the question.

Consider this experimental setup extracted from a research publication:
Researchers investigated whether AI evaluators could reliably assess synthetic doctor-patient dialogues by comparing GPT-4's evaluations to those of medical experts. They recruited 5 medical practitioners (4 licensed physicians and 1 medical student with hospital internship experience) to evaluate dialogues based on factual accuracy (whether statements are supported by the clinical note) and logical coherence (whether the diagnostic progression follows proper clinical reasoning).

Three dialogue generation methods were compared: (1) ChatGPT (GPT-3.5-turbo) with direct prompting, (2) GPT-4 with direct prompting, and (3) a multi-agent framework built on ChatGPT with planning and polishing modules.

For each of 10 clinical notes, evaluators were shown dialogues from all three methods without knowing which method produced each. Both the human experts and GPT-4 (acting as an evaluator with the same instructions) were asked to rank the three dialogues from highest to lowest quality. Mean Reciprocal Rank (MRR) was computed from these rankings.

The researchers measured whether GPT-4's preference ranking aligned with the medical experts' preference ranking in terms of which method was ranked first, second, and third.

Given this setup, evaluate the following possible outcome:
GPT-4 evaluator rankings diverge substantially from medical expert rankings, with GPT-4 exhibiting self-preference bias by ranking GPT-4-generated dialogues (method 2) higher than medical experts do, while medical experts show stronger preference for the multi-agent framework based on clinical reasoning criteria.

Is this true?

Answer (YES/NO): NO